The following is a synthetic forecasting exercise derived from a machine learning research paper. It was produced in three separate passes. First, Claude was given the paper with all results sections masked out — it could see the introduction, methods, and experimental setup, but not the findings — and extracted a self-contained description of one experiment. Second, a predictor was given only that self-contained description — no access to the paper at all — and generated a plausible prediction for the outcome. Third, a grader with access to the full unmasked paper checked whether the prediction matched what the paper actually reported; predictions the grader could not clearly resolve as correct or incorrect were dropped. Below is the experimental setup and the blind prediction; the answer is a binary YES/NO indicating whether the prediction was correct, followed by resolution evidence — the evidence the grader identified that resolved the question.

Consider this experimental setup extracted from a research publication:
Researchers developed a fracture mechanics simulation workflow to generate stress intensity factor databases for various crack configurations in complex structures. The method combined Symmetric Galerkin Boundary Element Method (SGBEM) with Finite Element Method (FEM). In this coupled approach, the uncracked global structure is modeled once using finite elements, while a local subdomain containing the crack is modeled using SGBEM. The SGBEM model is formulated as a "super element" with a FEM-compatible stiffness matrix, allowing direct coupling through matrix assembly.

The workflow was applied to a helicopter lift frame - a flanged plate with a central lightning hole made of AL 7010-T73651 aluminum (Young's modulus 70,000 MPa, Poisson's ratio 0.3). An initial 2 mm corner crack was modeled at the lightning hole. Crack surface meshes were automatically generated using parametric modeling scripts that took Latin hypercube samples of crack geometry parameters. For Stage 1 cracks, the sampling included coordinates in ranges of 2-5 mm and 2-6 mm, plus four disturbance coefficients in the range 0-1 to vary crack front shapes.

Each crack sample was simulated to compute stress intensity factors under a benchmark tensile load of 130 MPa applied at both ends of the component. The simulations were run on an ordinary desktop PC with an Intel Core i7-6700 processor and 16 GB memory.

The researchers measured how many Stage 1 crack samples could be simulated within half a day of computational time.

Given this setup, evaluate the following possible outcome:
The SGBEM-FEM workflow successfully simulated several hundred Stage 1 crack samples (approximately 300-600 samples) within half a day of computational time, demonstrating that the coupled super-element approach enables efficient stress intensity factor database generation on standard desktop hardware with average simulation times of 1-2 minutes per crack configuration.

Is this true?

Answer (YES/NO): NO